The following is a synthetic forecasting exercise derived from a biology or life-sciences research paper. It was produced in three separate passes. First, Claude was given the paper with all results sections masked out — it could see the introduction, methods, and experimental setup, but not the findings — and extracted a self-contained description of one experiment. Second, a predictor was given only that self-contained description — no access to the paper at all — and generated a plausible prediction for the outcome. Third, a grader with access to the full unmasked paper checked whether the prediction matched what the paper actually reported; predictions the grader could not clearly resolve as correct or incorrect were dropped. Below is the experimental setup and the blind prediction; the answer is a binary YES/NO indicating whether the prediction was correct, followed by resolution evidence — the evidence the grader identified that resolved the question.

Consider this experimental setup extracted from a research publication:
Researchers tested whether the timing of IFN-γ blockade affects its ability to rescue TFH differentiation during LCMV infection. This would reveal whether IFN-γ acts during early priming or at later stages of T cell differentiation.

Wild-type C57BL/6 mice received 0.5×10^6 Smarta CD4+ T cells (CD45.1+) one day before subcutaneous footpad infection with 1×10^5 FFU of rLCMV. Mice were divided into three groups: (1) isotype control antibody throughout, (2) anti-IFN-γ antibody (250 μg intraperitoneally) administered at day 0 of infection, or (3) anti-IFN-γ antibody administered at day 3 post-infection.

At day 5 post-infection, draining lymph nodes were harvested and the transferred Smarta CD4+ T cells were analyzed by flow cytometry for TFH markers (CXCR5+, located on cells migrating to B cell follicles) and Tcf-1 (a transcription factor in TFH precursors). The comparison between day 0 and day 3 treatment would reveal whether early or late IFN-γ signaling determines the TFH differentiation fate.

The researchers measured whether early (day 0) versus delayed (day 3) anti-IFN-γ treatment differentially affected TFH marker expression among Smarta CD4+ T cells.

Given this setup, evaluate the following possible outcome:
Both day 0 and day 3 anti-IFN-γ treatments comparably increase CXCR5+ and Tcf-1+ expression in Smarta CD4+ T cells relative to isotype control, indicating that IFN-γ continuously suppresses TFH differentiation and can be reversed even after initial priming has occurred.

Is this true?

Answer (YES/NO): NO